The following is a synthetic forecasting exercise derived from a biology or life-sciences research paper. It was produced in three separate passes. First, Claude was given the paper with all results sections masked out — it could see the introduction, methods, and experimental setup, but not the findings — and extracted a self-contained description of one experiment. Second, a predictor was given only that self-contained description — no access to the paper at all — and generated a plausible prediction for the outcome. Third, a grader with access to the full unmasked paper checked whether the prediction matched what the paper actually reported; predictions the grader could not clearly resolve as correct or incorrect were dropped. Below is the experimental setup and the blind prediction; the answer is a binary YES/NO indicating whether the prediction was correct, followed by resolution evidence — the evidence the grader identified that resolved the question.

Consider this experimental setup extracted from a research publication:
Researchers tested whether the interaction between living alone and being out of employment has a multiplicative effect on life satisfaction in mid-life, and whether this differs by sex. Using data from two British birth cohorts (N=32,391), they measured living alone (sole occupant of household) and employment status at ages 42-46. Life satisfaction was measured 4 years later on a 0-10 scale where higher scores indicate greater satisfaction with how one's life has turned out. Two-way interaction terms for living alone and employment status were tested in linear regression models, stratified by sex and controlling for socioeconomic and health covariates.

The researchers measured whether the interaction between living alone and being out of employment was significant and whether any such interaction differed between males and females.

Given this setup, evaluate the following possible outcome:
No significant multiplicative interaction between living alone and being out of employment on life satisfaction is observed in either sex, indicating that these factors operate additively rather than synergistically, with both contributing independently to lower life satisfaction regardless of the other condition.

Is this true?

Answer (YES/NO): NO